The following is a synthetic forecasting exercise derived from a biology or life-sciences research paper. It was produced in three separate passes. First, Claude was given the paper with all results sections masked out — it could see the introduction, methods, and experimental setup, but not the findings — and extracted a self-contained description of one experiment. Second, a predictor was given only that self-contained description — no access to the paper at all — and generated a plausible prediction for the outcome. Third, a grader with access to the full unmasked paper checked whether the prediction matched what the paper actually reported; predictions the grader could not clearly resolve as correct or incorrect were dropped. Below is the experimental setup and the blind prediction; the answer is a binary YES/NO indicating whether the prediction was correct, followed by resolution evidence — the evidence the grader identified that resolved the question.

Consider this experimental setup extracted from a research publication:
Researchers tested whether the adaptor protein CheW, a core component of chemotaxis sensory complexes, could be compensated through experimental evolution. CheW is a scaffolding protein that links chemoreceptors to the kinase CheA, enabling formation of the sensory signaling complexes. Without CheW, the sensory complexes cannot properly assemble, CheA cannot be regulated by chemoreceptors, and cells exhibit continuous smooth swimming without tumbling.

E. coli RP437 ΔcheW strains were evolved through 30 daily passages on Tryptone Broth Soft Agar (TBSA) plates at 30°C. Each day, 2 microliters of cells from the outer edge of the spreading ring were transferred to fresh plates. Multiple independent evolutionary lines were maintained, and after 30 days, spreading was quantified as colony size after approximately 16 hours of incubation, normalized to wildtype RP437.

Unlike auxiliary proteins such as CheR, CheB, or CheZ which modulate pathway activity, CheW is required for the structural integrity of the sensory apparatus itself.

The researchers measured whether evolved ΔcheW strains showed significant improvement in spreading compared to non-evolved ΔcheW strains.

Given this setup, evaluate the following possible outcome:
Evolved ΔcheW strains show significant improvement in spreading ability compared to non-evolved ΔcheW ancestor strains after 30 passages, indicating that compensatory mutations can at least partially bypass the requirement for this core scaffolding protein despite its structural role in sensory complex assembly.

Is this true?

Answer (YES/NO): NO